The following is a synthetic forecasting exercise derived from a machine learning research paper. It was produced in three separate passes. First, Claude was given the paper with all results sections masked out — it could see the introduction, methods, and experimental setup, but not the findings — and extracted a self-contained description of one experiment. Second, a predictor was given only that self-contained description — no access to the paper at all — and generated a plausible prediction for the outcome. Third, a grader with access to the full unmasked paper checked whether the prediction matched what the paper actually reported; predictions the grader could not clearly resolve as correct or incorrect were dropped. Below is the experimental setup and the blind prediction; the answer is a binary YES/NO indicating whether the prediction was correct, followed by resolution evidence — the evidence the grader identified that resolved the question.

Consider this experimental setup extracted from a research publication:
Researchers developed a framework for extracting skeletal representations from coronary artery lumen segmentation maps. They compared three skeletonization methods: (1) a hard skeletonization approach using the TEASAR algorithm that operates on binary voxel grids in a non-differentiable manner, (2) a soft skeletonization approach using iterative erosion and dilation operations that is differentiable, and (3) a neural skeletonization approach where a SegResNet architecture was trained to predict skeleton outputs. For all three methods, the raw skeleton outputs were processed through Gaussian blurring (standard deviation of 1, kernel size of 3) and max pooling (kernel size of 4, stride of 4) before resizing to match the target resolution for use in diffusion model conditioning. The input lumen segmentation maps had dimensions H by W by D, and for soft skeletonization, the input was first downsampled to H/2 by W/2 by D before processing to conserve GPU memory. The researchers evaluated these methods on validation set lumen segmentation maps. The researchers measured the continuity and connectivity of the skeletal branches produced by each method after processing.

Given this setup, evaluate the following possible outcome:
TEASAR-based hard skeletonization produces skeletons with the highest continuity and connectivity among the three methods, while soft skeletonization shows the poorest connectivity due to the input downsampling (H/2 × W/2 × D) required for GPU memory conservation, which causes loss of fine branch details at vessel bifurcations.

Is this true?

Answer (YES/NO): NO